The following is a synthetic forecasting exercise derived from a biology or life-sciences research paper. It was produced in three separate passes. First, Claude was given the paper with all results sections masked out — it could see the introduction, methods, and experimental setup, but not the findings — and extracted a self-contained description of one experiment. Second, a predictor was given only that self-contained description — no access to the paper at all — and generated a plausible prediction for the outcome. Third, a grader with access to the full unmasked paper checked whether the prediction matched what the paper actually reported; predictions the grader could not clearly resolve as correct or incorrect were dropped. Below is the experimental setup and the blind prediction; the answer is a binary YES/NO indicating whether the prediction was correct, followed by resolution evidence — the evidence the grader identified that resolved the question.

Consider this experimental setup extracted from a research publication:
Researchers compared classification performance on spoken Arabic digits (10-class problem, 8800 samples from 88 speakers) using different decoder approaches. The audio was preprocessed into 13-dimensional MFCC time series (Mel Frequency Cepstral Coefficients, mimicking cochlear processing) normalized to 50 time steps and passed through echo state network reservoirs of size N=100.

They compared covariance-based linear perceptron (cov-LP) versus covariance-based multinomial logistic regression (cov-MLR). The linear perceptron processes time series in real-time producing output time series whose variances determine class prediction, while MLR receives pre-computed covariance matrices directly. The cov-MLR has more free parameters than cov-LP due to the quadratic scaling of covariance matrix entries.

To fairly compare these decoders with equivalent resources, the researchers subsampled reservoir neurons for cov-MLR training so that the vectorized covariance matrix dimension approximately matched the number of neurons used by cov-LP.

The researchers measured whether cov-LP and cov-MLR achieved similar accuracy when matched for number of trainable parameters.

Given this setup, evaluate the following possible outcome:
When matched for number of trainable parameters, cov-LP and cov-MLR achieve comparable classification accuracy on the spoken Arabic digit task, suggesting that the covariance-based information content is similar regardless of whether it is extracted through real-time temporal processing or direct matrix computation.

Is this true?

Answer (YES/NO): YES